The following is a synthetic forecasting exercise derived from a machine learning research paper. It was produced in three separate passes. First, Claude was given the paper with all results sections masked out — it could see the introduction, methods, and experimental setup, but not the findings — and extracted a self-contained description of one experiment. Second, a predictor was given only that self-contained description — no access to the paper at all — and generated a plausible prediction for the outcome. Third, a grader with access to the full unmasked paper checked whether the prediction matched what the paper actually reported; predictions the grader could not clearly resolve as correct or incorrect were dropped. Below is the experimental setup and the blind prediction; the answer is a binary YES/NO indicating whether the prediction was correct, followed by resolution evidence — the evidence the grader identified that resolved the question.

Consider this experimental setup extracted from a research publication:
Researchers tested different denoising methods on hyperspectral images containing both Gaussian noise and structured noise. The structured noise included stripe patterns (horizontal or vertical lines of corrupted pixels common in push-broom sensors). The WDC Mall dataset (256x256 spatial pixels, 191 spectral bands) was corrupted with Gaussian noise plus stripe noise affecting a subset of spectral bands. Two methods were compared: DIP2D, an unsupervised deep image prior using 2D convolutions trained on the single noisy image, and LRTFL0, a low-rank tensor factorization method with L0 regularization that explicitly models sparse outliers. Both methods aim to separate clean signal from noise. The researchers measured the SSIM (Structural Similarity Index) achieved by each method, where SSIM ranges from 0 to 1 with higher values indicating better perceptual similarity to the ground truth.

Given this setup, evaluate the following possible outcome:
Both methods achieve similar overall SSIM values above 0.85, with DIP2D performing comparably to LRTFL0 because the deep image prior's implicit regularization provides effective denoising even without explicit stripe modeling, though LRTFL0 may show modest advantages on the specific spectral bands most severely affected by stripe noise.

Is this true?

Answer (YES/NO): NO